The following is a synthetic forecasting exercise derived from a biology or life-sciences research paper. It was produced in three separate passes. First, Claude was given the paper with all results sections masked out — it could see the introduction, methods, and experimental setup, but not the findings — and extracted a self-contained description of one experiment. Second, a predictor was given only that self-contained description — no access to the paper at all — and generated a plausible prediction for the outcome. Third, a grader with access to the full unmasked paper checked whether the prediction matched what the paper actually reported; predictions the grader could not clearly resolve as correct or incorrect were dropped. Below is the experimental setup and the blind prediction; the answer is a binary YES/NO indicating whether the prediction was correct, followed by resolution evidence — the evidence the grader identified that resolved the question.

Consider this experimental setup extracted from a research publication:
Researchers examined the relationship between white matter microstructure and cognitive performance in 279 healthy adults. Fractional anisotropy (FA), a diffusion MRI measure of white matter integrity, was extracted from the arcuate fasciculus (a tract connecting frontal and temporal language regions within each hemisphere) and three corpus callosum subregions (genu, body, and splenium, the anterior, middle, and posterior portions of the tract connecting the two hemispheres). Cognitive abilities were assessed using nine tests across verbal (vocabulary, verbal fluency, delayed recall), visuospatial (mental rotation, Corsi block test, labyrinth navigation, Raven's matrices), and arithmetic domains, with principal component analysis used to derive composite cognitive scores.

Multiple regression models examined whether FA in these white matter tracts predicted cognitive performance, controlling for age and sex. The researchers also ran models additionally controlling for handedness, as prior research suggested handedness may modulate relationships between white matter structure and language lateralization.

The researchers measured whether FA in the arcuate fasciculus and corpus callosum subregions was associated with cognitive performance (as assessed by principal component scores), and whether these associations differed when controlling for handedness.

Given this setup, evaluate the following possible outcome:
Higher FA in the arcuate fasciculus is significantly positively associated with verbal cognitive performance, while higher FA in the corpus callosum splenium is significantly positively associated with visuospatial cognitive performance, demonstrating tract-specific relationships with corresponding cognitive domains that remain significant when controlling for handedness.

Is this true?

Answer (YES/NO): NO